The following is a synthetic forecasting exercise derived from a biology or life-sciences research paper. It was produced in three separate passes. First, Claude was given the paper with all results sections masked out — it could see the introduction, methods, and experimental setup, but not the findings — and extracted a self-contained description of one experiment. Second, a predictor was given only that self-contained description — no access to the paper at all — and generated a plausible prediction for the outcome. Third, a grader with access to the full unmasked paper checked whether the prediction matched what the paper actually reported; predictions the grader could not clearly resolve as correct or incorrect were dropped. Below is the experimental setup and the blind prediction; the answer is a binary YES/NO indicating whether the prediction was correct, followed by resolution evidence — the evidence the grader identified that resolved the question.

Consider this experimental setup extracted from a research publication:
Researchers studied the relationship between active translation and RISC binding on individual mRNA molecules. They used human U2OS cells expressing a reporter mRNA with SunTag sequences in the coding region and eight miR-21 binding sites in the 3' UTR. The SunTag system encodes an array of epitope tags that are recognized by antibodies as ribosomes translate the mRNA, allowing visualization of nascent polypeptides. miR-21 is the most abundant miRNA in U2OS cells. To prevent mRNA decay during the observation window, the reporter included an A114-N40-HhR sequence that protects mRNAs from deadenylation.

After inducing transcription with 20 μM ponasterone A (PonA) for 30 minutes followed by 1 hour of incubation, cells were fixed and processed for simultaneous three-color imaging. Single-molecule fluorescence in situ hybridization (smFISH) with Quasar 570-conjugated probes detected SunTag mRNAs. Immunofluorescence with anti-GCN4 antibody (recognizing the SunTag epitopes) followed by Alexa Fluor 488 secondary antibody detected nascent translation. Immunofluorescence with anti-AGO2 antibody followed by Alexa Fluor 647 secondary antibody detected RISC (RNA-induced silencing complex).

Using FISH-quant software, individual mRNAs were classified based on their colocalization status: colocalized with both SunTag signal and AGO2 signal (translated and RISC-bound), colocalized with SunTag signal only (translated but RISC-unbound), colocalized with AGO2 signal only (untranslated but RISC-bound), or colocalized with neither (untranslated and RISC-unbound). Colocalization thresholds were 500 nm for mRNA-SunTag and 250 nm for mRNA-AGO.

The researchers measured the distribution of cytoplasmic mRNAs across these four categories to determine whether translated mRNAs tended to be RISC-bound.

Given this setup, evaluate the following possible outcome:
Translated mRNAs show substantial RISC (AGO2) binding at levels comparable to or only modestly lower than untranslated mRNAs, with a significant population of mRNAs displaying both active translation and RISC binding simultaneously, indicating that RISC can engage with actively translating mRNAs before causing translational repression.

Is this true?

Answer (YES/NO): NO